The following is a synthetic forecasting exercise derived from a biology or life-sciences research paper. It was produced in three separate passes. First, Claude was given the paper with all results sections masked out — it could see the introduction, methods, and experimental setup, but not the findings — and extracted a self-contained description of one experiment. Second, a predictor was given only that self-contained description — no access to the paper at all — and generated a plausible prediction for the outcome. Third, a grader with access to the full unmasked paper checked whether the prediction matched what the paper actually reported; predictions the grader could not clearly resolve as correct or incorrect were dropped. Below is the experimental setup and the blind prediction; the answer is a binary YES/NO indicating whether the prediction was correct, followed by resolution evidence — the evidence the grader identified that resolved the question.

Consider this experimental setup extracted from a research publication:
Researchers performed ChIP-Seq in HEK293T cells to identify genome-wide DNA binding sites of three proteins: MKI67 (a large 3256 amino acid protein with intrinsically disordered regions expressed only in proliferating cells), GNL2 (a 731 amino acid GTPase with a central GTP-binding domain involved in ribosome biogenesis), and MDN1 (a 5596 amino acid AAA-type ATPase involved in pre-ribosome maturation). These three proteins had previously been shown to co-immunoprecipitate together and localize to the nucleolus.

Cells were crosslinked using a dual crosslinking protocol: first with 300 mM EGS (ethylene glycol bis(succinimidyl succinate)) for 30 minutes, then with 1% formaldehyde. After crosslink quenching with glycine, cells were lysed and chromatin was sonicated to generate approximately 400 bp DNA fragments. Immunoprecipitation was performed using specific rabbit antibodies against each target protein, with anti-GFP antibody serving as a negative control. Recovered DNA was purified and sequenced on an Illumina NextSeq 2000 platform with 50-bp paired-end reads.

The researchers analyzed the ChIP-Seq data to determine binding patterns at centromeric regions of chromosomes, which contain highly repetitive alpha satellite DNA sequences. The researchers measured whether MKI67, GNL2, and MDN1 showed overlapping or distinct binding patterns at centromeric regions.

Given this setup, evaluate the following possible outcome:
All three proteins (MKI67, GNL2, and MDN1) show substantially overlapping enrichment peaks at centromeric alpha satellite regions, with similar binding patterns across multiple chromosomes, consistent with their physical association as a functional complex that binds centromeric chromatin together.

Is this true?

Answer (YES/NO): YES